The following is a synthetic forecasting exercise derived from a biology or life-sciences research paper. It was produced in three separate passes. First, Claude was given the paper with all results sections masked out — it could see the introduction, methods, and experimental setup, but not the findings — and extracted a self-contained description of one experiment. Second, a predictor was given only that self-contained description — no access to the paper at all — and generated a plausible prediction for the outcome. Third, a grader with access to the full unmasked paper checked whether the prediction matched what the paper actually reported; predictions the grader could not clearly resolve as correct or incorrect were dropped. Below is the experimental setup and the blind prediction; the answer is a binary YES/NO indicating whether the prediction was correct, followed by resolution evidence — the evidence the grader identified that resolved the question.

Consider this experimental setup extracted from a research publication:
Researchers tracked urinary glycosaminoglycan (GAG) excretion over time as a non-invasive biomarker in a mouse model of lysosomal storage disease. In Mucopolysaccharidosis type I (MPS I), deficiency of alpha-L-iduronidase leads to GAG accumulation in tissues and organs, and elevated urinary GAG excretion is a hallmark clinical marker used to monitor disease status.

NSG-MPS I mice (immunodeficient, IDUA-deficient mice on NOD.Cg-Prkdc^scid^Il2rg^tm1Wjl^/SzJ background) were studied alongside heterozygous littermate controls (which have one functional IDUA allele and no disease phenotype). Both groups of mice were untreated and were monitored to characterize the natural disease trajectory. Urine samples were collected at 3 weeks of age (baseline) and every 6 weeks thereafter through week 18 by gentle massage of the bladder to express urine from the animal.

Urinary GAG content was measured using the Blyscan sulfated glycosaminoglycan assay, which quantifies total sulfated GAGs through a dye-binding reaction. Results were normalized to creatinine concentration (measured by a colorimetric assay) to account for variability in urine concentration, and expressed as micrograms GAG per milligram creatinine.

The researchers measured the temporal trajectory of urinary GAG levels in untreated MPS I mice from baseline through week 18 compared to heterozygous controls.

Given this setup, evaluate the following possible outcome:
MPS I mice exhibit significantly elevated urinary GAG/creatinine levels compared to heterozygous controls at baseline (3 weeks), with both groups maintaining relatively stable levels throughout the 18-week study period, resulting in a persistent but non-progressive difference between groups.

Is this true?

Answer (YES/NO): NO